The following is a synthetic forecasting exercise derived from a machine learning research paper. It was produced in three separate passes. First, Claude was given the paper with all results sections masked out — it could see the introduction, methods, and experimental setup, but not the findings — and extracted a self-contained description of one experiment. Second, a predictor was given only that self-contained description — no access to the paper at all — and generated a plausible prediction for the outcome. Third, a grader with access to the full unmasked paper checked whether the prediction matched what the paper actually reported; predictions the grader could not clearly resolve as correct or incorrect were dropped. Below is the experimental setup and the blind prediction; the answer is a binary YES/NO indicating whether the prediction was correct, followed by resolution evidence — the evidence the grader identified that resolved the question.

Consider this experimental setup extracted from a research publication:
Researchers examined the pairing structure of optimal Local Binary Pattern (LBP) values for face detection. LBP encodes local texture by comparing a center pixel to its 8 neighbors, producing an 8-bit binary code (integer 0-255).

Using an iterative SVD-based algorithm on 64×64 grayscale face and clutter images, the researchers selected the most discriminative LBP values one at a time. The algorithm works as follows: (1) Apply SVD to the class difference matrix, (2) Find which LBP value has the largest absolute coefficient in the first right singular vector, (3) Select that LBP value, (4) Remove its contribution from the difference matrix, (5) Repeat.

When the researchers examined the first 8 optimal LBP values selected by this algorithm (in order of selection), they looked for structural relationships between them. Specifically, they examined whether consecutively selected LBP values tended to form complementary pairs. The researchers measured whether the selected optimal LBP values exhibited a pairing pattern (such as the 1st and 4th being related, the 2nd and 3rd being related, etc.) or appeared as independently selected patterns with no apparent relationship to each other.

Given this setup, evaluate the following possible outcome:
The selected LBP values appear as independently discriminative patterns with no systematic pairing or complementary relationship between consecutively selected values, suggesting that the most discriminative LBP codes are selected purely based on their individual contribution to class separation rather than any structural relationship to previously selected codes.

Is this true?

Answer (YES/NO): NO